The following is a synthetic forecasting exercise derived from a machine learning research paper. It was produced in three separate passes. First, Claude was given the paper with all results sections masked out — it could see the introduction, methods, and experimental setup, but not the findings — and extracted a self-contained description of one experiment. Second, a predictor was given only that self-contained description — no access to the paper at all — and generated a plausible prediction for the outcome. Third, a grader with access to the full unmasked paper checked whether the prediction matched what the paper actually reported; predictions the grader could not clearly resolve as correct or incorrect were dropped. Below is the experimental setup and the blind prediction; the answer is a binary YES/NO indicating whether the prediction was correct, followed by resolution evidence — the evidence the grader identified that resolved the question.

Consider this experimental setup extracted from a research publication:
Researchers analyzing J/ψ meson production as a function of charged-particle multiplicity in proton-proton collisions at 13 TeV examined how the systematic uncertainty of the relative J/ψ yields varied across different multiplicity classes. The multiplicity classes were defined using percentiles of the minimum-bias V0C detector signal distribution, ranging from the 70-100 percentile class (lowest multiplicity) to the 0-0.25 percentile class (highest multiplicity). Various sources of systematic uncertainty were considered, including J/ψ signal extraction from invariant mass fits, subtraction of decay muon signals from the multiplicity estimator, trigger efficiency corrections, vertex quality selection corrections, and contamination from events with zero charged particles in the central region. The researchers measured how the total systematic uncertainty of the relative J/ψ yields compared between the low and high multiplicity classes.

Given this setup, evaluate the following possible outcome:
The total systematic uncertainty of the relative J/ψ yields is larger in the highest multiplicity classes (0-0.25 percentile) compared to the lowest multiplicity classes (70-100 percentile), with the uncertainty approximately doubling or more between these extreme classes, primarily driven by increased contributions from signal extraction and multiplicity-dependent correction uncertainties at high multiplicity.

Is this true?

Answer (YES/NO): NO